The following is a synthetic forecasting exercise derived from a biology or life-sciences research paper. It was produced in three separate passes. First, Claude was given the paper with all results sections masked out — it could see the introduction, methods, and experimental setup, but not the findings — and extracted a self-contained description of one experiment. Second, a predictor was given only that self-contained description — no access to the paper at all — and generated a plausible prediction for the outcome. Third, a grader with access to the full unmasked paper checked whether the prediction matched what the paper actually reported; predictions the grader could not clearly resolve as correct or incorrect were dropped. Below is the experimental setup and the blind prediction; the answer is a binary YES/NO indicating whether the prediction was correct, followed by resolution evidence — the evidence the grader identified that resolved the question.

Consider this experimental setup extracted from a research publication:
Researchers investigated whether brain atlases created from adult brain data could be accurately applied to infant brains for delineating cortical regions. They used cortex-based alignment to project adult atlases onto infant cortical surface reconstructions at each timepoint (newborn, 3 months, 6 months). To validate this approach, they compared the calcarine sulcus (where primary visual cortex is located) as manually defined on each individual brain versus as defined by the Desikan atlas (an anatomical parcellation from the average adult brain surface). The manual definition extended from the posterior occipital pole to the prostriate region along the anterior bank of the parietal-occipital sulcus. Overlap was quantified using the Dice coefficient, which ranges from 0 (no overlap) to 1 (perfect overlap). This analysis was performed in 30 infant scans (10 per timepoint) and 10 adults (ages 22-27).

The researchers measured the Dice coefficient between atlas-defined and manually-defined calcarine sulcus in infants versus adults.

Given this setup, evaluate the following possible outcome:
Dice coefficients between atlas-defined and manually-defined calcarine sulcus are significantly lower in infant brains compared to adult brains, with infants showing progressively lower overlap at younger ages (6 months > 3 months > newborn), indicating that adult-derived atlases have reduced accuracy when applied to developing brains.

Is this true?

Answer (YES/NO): NO